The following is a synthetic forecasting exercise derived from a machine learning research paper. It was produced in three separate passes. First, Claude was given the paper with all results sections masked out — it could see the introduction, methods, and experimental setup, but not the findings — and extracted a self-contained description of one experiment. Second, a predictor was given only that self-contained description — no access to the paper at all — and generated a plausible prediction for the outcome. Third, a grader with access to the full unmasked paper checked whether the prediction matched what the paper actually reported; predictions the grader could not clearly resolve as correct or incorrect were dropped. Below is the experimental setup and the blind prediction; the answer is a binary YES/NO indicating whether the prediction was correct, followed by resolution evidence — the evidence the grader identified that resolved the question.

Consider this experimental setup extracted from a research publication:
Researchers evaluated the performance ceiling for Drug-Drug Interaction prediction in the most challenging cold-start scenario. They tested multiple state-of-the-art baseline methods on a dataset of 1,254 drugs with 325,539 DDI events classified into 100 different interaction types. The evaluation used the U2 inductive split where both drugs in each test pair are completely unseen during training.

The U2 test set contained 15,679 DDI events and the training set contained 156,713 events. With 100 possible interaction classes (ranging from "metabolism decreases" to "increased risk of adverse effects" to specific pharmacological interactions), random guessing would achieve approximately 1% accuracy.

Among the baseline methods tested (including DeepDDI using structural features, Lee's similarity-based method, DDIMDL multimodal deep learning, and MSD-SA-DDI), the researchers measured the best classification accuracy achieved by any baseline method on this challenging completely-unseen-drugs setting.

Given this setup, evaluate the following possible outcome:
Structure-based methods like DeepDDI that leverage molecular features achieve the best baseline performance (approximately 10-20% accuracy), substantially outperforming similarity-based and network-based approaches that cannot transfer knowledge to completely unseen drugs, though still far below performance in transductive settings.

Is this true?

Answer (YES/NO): NO